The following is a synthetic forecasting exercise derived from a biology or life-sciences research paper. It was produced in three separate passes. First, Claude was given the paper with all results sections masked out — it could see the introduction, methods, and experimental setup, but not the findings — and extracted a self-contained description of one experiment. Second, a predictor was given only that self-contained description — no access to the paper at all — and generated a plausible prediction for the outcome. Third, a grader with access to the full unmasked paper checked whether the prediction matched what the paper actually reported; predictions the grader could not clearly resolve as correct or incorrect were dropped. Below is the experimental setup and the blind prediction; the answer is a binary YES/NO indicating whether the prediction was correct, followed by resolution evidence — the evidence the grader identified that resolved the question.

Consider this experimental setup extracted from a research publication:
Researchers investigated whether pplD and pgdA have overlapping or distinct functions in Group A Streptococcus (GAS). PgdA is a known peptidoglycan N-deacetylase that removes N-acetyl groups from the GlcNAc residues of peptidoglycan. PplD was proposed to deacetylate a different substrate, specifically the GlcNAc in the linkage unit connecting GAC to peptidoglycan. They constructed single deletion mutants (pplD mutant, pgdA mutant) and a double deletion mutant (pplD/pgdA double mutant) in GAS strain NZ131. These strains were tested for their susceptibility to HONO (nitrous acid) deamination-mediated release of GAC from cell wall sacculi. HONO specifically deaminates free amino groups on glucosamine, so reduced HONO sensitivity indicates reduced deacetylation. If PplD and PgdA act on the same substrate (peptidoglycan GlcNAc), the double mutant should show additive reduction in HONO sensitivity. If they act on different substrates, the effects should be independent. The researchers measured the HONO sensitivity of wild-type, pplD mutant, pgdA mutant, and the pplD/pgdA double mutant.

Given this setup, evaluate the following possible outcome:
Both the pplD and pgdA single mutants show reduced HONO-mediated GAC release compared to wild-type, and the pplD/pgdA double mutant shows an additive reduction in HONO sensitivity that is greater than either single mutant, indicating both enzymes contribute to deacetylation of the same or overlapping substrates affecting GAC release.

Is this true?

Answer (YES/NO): NO